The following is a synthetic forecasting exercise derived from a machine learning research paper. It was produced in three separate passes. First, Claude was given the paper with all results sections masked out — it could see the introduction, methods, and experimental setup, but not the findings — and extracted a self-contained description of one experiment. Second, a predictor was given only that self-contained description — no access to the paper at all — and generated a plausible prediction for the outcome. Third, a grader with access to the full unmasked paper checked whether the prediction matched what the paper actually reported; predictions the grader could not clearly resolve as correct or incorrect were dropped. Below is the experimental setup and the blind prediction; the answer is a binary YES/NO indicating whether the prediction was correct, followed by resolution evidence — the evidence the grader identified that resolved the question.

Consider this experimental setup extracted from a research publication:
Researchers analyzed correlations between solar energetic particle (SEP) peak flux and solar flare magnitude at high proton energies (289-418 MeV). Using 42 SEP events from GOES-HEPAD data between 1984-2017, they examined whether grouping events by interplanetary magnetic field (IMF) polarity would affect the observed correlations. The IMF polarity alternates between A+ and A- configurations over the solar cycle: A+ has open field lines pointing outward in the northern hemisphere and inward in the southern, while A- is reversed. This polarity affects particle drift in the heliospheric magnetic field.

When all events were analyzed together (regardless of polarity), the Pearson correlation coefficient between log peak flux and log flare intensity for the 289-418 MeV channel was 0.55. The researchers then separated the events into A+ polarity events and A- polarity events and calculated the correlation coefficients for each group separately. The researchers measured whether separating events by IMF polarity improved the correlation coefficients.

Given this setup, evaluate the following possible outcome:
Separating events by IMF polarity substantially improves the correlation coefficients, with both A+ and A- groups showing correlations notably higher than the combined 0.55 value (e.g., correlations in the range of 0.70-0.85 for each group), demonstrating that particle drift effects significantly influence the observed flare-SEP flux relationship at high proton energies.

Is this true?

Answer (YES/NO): NO